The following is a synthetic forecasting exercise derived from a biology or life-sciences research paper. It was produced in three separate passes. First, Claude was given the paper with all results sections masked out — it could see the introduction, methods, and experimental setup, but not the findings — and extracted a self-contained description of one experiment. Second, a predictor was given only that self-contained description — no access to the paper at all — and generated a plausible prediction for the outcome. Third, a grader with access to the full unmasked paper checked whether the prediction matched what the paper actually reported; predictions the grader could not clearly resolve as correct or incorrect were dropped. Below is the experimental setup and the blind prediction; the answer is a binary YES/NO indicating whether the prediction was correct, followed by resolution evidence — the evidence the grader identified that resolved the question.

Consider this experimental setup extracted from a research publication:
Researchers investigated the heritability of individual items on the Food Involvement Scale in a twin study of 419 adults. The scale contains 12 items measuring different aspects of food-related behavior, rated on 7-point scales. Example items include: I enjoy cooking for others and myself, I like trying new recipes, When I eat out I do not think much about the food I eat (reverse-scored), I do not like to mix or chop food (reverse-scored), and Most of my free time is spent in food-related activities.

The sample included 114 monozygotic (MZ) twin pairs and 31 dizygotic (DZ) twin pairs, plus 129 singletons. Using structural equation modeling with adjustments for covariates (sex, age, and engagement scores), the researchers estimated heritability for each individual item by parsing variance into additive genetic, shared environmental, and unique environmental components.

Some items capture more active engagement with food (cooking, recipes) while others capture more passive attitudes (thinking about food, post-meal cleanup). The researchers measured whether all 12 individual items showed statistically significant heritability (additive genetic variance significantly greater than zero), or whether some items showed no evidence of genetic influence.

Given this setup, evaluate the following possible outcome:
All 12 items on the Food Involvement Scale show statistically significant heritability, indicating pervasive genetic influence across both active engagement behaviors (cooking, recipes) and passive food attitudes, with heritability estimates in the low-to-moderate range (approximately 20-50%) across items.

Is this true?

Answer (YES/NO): NO